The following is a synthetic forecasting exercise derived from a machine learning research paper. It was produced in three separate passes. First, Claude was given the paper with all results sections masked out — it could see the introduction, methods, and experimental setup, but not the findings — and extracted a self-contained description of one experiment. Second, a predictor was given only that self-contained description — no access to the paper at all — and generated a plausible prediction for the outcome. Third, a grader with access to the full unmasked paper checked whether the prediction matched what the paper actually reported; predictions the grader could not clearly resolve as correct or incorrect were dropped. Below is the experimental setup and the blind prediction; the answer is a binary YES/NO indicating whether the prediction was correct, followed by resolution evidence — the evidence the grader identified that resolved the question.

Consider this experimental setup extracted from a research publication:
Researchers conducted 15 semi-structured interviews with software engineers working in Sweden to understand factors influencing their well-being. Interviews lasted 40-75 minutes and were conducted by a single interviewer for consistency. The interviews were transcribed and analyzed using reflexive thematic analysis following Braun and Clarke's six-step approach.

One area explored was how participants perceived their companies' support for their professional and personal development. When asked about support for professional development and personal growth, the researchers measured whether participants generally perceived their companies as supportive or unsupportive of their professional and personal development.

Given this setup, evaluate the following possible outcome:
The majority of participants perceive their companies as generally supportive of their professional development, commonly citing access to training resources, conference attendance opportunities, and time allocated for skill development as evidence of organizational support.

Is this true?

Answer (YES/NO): NO